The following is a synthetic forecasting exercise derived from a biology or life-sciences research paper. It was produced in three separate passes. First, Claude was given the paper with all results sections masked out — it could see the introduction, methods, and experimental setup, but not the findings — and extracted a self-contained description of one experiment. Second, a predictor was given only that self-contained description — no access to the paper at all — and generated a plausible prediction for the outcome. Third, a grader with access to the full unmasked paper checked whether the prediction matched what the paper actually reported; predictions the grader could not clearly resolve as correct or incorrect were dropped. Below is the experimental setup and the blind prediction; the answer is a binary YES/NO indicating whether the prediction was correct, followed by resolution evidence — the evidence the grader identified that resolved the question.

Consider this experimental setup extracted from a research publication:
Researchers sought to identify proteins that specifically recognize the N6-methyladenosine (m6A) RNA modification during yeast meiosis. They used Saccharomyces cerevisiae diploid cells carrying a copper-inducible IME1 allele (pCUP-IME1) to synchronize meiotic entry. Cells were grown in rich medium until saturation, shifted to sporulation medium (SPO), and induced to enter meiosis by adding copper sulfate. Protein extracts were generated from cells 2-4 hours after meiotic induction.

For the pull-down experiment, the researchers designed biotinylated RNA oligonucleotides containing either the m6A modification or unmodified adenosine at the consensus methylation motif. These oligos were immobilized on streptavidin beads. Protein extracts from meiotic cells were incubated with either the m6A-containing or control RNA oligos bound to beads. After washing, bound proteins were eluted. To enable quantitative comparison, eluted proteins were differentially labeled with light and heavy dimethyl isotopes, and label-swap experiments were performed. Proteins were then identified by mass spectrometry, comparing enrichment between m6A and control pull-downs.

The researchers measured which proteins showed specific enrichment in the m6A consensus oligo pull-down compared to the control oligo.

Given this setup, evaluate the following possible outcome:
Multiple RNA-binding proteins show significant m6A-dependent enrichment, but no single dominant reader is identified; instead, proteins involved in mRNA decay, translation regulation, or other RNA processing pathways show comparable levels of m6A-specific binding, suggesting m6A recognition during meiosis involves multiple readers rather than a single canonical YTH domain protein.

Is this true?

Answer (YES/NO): NO